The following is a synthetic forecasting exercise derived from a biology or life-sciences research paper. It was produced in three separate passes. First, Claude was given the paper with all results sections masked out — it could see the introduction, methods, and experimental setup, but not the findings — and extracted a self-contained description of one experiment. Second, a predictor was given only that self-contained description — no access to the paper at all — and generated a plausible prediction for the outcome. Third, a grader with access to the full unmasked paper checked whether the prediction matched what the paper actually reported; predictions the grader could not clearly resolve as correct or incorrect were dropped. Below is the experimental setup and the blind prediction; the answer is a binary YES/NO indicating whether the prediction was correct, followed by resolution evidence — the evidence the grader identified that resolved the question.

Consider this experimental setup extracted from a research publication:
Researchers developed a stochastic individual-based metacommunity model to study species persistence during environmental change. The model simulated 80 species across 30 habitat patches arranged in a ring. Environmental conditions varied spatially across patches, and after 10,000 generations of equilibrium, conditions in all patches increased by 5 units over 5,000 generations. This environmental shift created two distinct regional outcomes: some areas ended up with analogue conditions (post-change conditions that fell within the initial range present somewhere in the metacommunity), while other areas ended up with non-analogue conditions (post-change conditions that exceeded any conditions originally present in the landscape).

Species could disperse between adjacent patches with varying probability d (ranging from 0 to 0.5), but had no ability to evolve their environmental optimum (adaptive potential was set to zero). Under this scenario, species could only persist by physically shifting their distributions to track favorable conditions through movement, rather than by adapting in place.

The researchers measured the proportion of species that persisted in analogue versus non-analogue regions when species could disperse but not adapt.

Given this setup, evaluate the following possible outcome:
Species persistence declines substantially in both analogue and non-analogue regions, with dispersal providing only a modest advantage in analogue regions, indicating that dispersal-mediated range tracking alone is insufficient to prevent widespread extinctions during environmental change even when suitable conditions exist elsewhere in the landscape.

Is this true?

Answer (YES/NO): NO